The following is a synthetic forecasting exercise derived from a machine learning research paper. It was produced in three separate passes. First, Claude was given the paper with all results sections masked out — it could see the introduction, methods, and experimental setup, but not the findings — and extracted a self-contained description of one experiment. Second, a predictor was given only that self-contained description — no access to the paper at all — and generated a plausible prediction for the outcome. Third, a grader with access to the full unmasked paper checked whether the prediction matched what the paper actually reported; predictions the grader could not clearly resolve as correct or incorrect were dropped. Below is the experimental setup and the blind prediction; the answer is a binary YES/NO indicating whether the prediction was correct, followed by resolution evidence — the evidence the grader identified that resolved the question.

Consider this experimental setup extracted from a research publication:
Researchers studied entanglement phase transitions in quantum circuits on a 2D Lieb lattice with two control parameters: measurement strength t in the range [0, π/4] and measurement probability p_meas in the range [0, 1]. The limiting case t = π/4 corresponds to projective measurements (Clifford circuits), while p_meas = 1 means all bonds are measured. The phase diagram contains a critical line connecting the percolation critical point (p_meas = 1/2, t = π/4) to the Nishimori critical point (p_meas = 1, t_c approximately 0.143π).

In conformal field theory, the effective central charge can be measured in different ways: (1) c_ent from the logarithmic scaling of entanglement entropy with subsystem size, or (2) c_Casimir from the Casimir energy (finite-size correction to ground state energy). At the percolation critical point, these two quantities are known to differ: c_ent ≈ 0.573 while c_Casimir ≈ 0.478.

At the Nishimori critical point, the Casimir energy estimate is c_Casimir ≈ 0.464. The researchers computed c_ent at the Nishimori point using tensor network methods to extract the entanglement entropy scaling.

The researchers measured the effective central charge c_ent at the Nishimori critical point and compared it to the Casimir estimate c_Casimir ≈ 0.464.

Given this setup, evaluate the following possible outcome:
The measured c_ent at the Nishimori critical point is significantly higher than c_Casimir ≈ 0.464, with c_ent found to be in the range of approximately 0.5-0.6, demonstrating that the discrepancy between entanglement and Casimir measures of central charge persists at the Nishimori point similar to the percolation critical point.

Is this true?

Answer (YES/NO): NO